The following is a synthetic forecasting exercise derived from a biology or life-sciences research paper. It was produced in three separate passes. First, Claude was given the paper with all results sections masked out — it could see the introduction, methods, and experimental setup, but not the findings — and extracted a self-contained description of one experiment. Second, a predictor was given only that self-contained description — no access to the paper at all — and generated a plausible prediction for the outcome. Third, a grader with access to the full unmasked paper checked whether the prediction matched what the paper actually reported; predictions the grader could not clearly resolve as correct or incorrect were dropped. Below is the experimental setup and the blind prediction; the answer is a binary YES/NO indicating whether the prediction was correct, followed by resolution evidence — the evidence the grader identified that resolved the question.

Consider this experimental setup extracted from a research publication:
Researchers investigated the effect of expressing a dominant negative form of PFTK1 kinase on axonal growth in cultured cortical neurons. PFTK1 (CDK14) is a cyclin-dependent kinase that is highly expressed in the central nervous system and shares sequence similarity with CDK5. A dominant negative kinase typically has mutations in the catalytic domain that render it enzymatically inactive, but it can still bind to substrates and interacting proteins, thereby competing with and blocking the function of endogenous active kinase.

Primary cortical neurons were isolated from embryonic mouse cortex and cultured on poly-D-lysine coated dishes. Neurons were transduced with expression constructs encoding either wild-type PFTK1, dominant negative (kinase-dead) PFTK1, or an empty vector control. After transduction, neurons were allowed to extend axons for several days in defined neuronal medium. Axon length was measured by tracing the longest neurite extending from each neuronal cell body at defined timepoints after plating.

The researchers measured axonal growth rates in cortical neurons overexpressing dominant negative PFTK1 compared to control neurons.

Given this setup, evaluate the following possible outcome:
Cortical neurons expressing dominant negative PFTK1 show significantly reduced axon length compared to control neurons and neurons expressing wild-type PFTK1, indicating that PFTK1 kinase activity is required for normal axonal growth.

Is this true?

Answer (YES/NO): NO